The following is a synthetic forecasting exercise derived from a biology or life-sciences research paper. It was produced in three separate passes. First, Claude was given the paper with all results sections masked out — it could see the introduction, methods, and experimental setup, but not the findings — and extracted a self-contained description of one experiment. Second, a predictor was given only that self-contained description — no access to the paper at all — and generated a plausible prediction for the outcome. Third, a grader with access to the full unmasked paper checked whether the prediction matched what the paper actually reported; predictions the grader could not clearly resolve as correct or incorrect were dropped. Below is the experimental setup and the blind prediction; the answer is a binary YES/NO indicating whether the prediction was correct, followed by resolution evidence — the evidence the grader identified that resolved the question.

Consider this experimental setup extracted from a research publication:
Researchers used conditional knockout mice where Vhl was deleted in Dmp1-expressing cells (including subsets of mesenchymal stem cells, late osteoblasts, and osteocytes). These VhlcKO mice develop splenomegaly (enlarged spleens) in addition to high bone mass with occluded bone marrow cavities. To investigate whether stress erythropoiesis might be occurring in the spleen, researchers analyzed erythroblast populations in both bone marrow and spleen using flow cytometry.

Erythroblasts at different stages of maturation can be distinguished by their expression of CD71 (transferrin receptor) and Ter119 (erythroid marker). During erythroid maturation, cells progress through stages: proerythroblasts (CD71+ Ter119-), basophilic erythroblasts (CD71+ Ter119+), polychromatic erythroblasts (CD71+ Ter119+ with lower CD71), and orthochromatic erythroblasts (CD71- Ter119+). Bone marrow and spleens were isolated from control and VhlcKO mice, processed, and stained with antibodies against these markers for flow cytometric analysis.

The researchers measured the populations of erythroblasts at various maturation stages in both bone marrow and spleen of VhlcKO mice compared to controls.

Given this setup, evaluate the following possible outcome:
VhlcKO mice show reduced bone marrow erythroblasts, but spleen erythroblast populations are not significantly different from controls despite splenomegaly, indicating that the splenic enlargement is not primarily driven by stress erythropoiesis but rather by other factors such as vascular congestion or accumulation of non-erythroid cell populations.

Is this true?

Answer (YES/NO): NO